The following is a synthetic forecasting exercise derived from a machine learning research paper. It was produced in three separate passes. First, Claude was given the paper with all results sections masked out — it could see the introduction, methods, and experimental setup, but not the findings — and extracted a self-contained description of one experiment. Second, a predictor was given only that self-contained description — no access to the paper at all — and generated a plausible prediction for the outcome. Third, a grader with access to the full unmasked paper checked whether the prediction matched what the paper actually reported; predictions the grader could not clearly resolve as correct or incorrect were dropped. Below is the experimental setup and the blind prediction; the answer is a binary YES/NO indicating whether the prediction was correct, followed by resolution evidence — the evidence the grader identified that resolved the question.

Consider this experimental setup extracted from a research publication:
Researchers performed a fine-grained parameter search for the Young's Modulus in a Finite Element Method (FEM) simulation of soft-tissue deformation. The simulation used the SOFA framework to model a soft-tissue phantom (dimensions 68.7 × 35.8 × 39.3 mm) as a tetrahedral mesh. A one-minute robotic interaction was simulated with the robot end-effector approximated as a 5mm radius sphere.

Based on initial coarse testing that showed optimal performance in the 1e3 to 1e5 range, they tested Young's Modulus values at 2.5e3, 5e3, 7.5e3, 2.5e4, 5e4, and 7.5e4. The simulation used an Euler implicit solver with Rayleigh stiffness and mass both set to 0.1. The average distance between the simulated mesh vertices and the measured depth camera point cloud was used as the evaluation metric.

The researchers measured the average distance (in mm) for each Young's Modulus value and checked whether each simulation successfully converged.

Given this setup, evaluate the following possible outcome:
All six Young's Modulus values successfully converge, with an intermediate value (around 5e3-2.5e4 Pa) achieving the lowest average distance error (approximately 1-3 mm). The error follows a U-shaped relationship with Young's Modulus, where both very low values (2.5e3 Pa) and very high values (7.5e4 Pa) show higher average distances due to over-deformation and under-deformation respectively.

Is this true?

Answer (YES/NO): NO